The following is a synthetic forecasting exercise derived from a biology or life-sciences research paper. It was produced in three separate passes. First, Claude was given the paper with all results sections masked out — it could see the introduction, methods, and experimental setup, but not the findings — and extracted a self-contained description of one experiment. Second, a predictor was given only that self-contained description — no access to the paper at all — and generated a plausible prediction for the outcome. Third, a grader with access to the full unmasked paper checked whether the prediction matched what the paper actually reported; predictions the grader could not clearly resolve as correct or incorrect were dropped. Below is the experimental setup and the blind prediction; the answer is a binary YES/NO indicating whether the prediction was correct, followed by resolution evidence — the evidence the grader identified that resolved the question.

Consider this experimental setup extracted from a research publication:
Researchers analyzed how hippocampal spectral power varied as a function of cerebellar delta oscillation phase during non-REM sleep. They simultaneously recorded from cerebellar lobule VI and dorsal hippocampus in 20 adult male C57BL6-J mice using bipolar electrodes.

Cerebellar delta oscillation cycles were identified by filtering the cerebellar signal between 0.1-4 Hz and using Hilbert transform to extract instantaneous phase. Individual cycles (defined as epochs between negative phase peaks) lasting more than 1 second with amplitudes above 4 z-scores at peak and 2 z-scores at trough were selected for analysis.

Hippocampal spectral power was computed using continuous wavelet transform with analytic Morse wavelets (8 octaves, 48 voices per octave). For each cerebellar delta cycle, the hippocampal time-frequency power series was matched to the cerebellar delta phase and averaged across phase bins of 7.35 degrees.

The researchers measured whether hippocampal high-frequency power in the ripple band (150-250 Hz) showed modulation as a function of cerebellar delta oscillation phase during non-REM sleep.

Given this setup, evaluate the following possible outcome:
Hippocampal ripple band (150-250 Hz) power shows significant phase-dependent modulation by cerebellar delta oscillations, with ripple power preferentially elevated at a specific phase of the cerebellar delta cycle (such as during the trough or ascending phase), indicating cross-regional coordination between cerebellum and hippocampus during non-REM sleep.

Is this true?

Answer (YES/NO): YES